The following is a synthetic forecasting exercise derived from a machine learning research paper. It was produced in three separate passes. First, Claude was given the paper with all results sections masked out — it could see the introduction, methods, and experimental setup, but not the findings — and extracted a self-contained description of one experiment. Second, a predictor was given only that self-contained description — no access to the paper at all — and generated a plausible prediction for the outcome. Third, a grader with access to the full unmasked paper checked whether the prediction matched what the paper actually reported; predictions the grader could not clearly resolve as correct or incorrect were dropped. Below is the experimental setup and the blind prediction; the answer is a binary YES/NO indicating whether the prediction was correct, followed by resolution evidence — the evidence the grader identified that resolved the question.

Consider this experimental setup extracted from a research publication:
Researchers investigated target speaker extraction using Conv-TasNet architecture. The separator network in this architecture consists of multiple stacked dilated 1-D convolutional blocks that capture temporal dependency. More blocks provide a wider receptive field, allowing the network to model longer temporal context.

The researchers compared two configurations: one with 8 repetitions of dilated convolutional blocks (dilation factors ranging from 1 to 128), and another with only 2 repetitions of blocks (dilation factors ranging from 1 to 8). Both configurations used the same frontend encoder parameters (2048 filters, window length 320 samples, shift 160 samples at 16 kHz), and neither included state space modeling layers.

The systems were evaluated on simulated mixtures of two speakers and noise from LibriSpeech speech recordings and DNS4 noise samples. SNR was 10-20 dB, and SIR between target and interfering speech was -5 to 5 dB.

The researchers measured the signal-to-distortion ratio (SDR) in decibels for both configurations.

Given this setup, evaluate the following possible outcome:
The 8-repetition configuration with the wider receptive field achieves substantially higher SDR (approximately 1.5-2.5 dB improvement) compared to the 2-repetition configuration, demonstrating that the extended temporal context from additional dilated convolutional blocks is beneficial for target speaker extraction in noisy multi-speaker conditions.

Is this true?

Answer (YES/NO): YES